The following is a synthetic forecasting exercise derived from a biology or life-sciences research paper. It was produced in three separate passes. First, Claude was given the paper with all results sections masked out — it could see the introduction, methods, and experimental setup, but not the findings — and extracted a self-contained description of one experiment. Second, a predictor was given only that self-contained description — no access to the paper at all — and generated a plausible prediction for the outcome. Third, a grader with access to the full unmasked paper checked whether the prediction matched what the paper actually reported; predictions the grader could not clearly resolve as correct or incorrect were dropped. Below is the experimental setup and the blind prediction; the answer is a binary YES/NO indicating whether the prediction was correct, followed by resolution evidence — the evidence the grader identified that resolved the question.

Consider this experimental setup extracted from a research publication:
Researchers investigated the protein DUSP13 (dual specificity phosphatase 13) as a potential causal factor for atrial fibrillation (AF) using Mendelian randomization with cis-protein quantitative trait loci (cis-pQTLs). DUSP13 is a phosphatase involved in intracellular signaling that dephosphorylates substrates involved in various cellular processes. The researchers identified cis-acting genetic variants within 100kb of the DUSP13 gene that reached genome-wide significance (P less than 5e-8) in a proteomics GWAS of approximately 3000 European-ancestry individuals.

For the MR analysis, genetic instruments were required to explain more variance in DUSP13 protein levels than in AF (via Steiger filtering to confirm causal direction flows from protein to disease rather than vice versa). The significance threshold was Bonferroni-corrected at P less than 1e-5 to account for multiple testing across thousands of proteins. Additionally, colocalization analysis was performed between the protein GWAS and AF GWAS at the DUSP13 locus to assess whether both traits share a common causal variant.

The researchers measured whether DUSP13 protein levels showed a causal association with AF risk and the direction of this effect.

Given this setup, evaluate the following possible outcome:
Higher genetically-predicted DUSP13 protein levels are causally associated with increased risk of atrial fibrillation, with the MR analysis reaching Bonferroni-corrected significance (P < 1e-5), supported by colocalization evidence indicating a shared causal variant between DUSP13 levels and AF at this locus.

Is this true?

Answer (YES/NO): YES